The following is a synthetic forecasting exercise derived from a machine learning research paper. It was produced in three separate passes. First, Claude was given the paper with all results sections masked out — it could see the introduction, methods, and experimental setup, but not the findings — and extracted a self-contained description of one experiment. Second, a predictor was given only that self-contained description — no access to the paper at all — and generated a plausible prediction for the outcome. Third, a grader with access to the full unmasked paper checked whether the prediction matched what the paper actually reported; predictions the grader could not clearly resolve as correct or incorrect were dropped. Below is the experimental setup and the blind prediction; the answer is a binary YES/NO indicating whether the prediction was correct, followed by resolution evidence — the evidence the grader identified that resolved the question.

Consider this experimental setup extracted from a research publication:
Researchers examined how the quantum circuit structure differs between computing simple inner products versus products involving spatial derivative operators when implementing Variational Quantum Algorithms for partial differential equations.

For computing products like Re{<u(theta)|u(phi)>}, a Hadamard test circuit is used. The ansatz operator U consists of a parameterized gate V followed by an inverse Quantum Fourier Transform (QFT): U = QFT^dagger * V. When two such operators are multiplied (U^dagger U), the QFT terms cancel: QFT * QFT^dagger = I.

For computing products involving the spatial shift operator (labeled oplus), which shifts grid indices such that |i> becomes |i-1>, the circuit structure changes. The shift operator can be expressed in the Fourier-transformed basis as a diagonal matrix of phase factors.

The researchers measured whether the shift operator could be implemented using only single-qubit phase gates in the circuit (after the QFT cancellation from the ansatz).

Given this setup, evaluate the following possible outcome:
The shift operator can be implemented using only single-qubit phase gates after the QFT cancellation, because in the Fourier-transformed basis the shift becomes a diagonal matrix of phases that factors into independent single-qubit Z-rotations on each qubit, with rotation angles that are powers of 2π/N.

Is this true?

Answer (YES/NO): YES